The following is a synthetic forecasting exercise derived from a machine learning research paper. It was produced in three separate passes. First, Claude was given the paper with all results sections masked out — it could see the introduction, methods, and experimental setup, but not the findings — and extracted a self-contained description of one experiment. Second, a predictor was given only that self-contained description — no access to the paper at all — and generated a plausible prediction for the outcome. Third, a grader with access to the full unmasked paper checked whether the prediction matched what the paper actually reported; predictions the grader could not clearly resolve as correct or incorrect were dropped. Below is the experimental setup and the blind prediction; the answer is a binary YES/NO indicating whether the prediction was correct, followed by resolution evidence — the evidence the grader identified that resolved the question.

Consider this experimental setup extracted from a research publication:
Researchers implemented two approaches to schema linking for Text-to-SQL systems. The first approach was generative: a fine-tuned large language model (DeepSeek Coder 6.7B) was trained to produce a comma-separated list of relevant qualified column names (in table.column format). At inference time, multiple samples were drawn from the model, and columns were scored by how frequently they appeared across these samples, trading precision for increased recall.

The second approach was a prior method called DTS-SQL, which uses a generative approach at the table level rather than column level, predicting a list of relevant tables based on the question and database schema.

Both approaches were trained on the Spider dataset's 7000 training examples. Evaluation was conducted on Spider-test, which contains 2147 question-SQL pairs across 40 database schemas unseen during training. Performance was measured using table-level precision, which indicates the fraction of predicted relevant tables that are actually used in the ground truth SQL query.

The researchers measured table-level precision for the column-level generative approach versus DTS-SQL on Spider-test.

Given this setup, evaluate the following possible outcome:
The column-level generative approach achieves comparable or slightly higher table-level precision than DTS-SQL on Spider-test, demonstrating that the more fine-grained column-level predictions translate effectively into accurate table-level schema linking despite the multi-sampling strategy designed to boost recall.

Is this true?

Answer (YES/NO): NO